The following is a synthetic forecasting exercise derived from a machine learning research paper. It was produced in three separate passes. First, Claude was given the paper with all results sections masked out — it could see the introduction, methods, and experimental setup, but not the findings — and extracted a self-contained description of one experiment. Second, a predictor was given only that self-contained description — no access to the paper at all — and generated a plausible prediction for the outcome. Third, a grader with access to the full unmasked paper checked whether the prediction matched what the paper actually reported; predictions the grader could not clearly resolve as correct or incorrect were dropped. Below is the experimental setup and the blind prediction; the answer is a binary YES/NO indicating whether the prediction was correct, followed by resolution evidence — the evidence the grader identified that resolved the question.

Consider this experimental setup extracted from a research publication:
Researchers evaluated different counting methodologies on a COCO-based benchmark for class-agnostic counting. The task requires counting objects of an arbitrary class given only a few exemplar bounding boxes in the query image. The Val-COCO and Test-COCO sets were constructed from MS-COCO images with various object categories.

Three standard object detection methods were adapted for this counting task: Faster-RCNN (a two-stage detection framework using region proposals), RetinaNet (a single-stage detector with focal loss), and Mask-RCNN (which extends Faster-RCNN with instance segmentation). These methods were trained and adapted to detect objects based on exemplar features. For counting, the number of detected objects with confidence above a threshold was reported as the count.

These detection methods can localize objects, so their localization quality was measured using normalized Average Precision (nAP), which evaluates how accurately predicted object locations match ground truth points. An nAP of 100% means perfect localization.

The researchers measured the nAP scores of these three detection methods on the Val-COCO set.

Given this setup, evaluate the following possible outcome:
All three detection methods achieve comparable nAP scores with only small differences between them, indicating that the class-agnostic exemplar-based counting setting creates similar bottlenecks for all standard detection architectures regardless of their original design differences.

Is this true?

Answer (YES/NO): NO